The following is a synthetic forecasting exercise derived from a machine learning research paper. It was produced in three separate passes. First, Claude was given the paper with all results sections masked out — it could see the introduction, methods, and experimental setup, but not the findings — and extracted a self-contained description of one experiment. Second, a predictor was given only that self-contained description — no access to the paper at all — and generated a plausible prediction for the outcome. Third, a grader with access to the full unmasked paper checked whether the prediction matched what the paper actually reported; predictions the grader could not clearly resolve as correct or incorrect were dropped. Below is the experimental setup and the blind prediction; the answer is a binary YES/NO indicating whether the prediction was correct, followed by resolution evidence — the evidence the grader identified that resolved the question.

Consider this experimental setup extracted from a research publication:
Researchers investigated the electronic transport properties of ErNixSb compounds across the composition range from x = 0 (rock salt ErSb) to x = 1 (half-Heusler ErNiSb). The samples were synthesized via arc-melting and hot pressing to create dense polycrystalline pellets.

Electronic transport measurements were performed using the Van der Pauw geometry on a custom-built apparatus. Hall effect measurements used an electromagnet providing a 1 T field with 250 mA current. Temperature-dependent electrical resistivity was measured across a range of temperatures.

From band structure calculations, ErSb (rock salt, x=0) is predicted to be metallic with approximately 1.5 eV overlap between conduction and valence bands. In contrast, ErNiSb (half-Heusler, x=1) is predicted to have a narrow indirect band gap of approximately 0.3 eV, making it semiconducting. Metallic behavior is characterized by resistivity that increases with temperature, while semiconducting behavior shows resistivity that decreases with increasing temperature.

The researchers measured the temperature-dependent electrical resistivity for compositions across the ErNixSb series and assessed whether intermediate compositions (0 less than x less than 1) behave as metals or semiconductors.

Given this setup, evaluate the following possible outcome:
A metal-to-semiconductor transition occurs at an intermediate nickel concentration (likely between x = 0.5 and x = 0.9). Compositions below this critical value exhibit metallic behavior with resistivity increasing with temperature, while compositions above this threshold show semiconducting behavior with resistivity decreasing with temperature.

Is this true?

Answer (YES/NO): NO